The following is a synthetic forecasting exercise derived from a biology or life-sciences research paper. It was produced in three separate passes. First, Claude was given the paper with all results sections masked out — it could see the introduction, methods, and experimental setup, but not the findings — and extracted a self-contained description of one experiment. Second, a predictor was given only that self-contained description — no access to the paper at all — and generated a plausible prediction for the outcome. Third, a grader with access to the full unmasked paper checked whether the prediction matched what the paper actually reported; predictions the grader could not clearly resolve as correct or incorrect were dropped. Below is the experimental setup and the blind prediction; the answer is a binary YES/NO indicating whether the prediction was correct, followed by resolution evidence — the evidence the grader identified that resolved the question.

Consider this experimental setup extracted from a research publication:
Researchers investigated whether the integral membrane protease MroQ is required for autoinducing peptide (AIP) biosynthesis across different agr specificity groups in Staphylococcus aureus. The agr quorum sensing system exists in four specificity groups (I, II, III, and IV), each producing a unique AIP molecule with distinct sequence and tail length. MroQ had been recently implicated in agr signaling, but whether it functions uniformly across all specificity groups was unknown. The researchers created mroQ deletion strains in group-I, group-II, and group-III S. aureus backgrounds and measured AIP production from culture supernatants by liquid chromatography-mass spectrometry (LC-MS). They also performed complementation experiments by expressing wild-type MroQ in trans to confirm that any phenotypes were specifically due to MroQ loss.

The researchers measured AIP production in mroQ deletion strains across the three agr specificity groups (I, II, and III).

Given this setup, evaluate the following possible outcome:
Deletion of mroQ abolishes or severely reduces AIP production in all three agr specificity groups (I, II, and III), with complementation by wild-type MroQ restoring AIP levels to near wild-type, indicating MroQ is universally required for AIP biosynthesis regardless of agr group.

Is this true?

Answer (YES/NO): NO